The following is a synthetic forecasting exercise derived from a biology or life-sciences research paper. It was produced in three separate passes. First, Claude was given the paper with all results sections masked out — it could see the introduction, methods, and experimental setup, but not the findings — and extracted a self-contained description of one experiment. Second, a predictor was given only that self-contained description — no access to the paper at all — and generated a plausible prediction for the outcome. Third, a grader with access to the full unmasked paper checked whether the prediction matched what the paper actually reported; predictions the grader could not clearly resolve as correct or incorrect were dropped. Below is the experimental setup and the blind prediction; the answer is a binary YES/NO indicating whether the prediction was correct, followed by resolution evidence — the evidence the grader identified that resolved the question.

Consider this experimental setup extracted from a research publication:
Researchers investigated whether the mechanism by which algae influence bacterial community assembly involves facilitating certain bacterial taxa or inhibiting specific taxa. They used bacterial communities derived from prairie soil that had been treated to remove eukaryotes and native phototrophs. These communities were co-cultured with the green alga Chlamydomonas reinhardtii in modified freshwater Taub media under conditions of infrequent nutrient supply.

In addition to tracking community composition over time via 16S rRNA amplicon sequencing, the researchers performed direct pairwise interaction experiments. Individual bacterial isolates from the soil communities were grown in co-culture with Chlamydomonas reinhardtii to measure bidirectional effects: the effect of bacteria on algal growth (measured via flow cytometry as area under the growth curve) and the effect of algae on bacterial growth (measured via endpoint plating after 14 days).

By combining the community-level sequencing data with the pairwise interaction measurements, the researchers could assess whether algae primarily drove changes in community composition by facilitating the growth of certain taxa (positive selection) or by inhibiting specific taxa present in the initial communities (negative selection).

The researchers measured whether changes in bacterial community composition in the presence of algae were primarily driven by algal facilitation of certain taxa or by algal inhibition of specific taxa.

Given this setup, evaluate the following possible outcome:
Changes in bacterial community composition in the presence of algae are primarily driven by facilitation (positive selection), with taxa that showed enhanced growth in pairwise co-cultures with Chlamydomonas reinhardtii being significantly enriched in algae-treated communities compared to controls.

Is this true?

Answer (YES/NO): NO